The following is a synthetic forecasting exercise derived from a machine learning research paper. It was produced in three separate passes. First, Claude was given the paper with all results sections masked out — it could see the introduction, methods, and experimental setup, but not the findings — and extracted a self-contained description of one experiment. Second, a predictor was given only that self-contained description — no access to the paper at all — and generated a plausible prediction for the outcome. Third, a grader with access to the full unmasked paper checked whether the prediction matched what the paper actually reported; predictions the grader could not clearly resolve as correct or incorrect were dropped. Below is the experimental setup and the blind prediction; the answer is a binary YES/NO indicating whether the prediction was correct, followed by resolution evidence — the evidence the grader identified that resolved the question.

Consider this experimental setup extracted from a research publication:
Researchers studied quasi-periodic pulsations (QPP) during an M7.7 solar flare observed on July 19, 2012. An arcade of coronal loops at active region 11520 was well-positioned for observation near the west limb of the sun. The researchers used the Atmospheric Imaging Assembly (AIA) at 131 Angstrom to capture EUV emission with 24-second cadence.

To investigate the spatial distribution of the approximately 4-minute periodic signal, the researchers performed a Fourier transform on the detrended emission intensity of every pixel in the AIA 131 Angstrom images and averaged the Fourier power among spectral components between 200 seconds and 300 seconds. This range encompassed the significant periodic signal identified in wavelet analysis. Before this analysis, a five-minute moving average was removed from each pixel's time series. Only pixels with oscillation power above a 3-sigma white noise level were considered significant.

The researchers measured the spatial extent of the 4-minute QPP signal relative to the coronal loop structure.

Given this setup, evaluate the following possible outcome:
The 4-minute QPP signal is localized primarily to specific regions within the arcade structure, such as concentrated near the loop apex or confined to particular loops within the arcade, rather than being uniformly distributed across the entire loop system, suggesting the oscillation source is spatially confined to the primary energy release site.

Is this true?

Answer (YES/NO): YES